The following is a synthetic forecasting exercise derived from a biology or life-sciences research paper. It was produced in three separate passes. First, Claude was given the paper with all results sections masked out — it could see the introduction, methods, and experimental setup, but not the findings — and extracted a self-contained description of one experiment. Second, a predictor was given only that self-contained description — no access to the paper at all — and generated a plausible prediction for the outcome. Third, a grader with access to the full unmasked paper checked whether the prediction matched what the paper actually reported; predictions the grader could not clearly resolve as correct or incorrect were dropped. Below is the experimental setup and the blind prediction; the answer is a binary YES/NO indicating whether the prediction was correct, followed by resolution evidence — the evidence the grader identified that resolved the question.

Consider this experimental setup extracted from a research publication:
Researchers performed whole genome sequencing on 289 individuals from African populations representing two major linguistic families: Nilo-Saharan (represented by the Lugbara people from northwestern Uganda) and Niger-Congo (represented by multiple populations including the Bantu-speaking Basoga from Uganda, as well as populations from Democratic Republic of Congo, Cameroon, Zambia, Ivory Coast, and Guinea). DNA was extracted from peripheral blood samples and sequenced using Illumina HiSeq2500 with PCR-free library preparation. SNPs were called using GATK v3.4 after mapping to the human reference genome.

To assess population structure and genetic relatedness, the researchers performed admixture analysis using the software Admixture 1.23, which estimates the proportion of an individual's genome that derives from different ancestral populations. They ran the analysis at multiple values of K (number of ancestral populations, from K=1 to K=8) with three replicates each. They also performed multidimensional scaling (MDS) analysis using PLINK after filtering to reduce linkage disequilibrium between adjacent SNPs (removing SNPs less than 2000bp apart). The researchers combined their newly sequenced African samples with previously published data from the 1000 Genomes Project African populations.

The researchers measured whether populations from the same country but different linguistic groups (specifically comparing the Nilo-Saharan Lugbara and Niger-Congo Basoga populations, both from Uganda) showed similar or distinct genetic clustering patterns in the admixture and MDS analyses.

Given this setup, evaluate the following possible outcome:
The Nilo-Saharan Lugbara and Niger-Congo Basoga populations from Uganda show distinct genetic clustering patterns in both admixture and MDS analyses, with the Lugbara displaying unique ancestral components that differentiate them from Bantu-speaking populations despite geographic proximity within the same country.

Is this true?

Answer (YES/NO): YES